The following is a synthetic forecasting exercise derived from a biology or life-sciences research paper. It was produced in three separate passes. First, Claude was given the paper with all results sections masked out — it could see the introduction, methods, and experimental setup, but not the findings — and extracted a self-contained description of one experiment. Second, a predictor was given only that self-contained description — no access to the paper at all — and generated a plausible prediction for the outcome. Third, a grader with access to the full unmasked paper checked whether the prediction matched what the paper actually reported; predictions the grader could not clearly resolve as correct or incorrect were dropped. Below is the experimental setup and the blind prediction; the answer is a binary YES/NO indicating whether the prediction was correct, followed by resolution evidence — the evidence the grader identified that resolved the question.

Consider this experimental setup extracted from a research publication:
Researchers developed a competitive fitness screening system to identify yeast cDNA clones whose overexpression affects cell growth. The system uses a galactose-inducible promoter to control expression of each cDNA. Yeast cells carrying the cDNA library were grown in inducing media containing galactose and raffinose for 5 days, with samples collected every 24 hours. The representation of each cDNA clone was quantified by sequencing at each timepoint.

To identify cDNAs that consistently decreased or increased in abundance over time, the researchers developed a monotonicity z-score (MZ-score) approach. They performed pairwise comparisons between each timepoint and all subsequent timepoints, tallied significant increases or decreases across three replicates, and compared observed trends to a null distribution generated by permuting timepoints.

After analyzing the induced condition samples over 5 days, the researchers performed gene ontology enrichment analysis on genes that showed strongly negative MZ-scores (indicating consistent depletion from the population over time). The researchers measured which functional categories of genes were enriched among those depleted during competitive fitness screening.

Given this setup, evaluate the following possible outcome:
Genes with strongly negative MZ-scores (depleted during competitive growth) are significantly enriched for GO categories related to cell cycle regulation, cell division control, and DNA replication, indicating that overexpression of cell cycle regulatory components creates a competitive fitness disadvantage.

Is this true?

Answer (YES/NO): NO